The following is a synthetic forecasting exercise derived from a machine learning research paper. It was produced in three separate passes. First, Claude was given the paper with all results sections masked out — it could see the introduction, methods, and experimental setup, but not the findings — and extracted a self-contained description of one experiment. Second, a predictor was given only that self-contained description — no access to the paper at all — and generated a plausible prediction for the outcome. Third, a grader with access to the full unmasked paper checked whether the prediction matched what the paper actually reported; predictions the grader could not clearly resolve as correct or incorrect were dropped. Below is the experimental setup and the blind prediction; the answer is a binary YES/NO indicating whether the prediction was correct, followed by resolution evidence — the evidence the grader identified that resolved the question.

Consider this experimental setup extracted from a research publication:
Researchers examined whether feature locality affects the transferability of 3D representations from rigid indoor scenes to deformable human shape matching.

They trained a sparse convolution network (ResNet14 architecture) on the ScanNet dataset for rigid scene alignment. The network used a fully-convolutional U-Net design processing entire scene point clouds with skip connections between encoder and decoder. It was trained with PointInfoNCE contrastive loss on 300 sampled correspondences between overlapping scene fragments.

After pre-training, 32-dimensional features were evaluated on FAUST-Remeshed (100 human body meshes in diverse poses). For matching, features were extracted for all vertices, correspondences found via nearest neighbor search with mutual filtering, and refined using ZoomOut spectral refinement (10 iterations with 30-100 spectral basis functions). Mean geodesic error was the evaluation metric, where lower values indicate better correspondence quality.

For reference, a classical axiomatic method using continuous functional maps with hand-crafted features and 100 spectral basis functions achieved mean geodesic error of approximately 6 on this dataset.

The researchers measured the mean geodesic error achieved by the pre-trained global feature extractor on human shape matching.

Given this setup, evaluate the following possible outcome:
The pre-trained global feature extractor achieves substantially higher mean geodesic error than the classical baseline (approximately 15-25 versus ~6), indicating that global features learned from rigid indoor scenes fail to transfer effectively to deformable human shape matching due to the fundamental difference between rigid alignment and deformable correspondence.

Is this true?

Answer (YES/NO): NO